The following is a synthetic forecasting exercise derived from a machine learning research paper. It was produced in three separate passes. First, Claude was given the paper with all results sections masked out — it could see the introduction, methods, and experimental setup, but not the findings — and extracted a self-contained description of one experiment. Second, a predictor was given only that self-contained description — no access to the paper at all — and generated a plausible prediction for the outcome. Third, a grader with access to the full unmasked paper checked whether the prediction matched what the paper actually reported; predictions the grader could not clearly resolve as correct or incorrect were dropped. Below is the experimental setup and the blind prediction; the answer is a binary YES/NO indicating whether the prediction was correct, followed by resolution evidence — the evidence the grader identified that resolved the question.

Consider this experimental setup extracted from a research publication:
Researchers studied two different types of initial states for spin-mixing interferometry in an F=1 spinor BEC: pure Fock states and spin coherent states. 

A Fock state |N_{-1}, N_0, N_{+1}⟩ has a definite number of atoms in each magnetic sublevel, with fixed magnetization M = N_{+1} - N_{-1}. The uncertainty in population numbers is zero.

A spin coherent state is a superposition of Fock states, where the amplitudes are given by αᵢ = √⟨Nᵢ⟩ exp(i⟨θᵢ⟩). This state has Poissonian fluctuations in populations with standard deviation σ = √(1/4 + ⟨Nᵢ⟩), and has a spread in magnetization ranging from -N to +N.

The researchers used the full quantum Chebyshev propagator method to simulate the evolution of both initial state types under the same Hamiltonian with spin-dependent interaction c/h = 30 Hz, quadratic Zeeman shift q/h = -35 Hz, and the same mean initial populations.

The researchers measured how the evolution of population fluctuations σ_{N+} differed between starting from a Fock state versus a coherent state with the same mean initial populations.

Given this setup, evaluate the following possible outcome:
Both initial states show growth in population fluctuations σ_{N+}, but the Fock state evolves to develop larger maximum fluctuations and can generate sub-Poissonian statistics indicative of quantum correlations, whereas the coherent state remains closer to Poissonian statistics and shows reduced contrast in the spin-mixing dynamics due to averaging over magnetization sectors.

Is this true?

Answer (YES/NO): NO